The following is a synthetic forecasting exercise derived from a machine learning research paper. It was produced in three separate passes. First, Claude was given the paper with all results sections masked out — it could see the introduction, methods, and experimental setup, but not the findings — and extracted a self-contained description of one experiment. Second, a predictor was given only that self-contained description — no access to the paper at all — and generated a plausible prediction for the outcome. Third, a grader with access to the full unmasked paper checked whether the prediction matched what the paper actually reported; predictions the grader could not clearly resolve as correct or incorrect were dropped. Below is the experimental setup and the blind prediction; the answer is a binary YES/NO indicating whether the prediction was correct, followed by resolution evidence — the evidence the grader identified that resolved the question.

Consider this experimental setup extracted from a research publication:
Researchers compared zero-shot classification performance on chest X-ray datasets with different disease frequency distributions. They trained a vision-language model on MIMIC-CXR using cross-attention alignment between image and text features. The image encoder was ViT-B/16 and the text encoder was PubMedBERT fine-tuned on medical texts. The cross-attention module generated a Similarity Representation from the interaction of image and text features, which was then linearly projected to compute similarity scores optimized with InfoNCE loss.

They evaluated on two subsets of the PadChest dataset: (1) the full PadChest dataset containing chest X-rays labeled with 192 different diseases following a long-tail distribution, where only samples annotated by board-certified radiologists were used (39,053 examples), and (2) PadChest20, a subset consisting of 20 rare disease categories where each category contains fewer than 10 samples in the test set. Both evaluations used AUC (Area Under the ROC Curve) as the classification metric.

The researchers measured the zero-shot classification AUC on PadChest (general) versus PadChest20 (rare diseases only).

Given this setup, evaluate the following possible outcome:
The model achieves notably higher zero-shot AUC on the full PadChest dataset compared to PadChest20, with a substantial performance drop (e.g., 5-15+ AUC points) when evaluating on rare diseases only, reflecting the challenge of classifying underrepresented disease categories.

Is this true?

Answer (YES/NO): NO